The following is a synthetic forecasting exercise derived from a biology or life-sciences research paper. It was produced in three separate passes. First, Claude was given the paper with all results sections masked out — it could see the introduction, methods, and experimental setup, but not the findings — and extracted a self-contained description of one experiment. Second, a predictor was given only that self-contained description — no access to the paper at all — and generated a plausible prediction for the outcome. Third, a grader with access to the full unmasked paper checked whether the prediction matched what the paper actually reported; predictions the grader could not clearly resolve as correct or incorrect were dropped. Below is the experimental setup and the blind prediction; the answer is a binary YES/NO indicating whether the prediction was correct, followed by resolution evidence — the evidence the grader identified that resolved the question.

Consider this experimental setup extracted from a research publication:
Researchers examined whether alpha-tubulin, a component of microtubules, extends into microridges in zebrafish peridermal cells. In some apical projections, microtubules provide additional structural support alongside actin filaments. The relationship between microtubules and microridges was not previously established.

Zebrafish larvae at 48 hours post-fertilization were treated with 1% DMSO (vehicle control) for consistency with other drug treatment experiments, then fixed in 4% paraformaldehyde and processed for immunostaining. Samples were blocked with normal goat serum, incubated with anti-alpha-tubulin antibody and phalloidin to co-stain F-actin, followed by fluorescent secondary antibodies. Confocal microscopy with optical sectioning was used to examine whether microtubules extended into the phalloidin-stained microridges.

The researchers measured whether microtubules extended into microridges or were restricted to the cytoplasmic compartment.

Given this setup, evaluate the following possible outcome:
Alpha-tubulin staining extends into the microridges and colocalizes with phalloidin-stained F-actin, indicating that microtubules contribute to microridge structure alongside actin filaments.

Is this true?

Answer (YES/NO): NO